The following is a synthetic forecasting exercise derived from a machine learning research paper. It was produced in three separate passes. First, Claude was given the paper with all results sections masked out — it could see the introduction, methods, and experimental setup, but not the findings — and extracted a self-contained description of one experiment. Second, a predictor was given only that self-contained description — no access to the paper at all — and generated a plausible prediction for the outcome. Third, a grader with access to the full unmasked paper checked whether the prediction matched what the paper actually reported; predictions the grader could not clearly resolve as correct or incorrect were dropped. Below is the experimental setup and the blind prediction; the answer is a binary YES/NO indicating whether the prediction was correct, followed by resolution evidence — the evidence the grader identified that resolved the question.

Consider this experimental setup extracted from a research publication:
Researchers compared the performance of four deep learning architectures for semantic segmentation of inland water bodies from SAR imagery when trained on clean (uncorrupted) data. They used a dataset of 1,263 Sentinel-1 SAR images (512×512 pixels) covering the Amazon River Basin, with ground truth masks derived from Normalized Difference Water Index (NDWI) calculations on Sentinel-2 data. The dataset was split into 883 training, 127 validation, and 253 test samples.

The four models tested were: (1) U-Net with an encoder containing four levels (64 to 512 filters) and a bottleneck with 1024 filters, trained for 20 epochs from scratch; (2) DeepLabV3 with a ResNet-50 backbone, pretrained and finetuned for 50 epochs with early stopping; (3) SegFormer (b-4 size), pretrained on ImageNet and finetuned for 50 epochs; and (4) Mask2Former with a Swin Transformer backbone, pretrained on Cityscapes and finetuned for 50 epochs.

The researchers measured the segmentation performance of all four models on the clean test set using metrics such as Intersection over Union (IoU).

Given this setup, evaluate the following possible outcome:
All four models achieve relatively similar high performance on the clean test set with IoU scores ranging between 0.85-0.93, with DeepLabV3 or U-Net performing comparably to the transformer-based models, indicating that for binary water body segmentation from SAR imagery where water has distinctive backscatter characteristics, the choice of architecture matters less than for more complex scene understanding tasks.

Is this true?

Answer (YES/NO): NO